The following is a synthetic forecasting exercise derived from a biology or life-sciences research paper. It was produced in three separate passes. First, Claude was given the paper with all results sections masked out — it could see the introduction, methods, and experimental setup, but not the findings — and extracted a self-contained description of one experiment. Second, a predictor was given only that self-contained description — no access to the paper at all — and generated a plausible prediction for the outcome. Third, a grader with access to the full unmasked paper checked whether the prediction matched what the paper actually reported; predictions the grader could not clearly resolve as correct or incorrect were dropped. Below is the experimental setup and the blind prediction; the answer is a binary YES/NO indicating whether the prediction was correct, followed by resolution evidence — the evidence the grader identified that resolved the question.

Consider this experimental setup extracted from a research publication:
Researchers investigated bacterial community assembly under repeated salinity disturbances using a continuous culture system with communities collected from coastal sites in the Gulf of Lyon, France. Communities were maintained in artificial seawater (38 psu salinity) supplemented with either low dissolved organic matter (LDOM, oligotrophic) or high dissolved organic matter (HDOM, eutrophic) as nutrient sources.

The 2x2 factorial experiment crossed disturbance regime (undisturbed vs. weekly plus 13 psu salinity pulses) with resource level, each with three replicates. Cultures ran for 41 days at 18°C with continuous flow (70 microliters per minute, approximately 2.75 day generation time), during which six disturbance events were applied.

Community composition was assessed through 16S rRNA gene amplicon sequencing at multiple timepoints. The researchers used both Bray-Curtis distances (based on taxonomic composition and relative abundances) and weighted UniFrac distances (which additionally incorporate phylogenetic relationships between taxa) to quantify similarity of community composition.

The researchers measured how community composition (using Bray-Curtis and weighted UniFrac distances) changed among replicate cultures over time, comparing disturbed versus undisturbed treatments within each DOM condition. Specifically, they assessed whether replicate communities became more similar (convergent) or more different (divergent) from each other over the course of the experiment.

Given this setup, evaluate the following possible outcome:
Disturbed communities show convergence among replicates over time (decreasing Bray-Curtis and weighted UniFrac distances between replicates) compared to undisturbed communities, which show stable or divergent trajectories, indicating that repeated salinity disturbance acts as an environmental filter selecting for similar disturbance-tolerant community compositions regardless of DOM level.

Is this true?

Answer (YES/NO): NO